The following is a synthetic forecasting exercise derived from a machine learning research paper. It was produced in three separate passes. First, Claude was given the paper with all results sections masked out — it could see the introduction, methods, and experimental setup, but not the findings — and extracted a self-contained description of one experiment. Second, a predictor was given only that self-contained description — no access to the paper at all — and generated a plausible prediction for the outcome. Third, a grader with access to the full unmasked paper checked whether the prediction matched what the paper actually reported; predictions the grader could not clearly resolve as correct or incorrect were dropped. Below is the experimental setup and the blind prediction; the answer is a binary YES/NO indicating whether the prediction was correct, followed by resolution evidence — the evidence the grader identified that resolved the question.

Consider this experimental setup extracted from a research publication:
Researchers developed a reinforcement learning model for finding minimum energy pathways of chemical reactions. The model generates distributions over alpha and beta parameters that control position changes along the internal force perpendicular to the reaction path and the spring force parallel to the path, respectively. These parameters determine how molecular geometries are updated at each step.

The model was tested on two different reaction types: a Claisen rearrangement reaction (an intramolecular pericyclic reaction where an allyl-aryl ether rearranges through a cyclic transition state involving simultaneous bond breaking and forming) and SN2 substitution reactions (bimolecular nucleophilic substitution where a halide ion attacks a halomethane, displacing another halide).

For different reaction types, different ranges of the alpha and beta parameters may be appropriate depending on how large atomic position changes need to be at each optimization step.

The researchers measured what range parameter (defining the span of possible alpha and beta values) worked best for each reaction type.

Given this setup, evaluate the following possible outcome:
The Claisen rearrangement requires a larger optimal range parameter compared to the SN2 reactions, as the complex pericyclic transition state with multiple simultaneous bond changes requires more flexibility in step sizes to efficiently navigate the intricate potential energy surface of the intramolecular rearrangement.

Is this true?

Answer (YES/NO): YES